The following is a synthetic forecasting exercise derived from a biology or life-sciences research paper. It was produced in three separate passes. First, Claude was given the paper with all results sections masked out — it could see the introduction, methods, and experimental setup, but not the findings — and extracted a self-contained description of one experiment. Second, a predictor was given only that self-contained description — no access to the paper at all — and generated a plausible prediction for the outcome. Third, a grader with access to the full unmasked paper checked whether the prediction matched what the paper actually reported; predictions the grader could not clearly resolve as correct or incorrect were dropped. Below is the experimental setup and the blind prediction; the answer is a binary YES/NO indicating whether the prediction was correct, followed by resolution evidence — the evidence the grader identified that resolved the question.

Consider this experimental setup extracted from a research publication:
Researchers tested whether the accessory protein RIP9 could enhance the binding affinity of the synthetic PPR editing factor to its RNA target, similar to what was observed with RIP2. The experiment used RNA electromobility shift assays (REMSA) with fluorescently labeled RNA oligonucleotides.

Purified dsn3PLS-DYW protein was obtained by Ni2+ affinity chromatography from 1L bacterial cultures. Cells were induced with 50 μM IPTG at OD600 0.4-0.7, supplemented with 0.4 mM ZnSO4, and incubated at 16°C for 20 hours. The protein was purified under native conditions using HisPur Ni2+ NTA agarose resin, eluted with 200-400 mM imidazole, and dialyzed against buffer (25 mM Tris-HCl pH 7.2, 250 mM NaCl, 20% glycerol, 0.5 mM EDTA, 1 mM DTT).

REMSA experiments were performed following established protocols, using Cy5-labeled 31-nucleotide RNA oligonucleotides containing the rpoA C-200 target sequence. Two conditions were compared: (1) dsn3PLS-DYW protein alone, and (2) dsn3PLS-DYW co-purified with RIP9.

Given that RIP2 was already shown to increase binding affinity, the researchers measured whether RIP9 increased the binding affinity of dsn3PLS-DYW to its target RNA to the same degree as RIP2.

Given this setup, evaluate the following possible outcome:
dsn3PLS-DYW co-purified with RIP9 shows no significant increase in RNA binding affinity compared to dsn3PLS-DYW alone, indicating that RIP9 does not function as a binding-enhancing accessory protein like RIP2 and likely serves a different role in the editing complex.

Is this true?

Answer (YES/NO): NO